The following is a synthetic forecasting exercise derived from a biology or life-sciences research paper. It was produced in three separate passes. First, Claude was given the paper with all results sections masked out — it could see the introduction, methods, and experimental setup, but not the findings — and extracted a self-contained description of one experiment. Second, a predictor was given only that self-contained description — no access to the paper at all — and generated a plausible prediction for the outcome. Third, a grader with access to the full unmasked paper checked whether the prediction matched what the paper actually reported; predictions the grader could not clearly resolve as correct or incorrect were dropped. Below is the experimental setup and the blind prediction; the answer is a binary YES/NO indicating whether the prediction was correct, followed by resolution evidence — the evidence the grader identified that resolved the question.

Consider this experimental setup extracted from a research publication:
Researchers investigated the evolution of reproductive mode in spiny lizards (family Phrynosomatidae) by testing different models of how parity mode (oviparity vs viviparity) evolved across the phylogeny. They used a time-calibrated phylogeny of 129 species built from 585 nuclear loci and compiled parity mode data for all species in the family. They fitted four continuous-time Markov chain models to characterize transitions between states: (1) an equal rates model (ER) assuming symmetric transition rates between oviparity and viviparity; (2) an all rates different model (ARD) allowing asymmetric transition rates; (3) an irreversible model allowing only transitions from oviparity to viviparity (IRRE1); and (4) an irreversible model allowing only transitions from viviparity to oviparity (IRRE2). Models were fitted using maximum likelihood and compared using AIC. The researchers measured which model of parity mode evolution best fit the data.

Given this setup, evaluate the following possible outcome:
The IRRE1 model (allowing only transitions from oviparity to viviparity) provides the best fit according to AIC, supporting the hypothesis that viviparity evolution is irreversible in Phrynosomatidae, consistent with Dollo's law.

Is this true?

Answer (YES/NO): YES